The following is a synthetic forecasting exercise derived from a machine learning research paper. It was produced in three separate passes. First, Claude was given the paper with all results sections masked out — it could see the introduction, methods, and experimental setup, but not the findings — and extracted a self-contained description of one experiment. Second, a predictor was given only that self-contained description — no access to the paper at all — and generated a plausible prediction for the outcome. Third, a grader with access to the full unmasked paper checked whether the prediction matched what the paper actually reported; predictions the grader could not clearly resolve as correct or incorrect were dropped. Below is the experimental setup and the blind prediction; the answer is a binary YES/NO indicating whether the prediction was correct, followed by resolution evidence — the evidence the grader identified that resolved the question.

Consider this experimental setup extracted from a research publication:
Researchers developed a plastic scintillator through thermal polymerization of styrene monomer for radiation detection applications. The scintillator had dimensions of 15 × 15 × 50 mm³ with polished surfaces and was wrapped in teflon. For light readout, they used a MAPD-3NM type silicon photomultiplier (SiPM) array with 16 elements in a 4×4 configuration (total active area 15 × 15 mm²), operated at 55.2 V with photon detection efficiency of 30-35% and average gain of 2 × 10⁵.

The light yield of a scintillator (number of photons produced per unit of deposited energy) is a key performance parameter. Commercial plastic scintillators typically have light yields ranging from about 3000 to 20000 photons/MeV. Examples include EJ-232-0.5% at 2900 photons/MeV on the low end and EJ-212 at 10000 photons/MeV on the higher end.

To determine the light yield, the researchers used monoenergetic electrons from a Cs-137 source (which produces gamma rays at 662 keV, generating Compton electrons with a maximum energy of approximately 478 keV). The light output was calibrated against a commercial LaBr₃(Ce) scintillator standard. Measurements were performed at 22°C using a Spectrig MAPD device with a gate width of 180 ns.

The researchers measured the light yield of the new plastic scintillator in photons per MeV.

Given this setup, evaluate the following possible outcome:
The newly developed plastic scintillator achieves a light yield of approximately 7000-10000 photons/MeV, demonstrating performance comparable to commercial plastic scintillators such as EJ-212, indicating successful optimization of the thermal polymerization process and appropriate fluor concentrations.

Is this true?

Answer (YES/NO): NO